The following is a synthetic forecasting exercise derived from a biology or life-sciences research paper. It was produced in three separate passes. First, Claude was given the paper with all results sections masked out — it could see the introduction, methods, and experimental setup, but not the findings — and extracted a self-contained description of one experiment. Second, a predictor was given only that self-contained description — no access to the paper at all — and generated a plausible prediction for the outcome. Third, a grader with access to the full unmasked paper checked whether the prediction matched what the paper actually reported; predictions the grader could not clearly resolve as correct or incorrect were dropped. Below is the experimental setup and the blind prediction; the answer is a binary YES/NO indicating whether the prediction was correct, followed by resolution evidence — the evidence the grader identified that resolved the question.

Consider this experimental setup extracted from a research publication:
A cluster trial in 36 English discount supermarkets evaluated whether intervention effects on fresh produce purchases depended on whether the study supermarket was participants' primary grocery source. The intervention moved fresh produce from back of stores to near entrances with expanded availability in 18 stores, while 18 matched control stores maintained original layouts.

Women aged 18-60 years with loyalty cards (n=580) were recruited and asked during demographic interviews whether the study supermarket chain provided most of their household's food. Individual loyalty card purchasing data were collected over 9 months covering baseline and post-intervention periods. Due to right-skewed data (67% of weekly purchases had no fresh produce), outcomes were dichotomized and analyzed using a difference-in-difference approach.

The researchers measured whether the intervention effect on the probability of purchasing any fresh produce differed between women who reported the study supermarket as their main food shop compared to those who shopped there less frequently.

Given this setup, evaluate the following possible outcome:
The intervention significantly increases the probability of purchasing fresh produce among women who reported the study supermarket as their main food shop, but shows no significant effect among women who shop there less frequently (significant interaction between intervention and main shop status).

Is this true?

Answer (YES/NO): NO